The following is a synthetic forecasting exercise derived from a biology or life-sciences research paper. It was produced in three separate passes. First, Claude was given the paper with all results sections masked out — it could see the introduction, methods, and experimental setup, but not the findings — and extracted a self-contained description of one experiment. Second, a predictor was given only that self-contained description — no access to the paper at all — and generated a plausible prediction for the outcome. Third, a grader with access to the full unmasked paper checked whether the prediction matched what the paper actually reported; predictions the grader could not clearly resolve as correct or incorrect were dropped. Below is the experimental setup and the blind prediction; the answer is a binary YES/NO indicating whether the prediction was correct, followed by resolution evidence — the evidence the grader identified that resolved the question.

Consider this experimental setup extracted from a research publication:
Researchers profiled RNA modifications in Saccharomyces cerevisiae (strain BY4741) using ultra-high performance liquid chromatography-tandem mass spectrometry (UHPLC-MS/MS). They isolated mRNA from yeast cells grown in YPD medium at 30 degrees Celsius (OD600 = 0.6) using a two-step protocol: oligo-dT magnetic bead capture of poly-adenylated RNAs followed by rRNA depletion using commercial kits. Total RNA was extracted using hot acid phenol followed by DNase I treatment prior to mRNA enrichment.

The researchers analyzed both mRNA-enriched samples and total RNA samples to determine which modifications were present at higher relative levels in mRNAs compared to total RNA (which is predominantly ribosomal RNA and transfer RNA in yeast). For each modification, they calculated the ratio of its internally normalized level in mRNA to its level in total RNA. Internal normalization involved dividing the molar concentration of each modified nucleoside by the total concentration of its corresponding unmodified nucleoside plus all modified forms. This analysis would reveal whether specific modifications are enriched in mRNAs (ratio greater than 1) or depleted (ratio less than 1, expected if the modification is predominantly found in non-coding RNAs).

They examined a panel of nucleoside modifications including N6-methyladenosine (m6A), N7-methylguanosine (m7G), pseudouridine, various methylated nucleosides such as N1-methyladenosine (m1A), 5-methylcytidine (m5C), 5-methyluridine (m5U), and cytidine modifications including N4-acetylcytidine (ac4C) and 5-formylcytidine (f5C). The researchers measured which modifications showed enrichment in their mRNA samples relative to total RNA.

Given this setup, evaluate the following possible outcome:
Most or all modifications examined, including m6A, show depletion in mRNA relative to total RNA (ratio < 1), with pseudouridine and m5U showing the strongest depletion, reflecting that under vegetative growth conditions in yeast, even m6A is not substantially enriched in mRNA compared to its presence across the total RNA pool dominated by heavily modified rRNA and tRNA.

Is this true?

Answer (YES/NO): NO